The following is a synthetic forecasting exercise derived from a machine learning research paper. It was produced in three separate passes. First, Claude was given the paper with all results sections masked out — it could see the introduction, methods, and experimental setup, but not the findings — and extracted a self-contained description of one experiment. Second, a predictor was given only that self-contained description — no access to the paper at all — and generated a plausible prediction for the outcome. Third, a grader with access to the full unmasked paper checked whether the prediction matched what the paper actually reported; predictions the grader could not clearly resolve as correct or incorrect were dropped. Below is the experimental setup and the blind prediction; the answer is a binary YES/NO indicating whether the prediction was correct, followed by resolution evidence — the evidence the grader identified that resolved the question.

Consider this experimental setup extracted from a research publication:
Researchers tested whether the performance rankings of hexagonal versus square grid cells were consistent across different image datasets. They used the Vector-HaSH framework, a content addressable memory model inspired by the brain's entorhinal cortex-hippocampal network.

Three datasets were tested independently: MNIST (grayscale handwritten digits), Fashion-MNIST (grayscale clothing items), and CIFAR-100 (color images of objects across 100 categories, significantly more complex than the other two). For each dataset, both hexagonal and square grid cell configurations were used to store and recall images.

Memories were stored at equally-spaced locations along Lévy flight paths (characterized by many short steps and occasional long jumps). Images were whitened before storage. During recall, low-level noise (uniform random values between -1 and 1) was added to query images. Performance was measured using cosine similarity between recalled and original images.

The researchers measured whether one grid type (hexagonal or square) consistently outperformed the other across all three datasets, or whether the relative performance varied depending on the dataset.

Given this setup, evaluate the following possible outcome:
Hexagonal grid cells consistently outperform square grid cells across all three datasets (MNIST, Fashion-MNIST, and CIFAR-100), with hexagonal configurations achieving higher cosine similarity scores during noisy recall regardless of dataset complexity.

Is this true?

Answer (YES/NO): NO